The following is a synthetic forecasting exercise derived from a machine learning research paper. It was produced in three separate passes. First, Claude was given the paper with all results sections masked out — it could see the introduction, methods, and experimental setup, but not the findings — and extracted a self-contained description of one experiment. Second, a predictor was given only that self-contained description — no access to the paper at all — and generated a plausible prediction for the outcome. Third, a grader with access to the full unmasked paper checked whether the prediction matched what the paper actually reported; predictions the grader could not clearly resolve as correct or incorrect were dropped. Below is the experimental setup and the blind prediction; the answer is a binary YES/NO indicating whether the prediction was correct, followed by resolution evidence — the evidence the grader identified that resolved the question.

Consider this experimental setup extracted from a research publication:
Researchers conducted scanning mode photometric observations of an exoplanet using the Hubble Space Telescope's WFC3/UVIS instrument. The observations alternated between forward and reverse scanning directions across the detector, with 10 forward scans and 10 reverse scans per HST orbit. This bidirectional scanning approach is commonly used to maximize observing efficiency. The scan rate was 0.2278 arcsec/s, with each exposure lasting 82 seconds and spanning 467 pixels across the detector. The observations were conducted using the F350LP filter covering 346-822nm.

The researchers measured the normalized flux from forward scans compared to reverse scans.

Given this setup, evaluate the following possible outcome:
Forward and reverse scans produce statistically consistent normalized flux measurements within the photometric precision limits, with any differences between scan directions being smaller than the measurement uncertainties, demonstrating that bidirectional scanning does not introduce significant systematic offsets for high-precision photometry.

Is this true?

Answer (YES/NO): NO